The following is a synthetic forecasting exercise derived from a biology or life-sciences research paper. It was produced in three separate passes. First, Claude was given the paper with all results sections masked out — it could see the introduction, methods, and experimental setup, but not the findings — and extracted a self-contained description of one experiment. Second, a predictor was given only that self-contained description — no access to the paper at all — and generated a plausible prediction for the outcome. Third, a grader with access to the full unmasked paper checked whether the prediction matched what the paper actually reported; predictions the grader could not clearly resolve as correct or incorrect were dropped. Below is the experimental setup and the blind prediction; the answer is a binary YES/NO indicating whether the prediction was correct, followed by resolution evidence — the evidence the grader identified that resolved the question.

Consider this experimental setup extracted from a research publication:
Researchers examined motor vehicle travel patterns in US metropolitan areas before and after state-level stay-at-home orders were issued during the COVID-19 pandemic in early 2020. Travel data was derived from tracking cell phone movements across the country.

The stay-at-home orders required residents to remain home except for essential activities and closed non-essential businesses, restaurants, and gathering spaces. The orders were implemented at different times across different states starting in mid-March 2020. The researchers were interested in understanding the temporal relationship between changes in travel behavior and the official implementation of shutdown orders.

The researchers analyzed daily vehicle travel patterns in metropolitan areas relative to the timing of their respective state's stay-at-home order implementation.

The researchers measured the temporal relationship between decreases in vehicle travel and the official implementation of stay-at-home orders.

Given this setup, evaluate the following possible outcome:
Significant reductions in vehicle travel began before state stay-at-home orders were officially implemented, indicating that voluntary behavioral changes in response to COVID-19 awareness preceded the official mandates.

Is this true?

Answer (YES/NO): YES